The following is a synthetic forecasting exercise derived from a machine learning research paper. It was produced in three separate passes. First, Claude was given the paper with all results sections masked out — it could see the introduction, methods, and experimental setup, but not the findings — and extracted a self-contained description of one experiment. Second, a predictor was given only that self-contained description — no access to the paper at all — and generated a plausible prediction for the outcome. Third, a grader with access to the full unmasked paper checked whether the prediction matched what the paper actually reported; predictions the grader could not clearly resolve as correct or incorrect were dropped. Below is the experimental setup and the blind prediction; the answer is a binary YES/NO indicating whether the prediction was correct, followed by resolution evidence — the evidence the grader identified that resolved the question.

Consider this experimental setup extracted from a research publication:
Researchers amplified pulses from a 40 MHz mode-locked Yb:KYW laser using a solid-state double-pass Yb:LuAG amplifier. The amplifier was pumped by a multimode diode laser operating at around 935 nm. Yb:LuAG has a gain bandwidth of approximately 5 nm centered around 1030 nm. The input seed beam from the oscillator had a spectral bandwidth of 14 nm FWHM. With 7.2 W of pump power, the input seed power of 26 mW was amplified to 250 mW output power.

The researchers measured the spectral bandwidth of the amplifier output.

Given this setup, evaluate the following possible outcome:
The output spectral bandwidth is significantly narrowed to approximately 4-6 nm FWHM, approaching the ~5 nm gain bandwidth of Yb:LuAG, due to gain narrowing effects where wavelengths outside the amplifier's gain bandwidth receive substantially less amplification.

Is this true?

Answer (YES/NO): NO